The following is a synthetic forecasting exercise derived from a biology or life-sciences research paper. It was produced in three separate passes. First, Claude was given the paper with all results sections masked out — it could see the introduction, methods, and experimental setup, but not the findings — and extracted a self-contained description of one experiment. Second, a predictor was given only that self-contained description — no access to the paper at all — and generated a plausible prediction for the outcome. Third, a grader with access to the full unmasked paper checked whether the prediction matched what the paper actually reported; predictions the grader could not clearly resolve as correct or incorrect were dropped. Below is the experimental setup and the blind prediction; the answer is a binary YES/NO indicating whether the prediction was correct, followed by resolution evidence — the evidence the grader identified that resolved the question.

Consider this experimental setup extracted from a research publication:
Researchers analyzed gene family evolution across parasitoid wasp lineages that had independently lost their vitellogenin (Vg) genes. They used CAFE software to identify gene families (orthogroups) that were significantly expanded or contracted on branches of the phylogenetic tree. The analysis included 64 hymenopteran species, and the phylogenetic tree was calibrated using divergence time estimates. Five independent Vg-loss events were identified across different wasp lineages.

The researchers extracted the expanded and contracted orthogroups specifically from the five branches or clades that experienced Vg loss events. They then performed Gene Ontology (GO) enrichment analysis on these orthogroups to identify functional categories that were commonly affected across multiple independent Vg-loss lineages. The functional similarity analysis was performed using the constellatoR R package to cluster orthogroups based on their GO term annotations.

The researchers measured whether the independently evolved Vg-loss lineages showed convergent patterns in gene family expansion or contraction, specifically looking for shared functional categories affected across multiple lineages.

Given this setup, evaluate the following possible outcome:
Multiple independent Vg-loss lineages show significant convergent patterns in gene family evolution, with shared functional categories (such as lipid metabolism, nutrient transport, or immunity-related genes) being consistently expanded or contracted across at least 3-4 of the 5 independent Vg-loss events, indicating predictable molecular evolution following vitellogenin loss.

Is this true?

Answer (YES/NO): NO